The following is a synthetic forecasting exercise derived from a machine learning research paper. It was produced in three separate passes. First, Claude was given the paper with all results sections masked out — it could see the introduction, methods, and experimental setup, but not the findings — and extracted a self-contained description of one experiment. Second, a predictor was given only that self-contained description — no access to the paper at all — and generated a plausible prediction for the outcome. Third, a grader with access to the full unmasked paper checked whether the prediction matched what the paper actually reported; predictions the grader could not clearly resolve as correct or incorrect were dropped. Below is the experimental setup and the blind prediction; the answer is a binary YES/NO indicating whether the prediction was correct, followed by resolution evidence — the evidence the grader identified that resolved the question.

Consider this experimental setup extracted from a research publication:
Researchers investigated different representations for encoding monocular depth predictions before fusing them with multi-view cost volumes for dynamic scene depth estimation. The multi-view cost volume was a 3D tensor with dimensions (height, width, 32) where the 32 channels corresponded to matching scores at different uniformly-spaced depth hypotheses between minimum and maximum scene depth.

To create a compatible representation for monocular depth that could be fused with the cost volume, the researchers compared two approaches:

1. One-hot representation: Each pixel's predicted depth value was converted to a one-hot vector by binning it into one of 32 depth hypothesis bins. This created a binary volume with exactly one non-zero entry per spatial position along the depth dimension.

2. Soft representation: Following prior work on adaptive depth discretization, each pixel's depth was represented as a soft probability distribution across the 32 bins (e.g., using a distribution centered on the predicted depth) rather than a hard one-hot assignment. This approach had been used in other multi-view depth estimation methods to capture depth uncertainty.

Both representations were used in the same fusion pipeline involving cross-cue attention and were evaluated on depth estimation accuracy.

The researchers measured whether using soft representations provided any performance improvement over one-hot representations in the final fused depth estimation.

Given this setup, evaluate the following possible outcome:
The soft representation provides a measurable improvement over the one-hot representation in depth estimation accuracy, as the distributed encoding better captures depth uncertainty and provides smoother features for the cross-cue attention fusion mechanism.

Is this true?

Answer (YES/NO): NO